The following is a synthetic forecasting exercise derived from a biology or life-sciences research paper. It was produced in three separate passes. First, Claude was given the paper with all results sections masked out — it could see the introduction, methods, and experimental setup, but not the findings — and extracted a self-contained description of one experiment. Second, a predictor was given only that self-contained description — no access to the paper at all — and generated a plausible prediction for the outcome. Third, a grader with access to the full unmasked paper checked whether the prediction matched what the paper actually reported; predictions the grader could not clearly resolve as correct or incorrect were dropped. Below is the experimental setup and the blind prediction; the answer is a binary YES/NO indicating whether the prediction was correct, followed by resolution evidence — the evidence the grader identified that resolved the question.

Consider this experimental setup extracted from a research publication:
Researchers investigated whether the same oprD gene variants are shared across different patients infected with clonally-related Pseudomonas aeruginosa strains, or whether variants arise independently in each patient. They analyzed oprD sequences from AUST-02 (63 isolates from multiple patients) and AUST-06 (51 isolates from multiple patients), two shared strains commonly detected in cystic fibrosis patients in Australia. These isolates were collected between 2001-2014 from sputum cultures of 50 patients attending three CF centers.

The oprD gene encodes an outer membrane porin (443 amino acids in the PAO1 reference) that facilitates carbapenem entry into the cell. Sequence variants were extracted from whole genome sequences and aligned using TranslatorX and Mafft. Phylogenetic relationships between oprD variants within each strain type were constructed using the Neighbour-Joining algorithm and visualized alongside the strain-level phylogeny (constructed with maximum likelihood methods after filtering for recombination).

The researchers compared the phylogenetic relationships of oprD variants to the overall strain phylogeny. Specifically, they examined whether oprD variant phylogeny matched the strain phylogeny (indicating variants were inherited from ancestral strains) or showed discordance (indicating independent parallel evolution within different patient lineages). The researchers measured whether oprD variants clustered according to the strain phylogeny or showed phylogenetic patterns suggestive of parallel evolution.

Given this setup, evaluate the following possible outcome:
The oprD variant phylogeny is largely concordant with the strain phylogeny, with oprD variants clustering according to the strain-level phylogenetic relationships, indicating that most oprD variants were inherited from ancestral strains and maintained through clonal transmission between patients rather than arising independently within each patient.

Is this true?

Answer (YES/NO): YES